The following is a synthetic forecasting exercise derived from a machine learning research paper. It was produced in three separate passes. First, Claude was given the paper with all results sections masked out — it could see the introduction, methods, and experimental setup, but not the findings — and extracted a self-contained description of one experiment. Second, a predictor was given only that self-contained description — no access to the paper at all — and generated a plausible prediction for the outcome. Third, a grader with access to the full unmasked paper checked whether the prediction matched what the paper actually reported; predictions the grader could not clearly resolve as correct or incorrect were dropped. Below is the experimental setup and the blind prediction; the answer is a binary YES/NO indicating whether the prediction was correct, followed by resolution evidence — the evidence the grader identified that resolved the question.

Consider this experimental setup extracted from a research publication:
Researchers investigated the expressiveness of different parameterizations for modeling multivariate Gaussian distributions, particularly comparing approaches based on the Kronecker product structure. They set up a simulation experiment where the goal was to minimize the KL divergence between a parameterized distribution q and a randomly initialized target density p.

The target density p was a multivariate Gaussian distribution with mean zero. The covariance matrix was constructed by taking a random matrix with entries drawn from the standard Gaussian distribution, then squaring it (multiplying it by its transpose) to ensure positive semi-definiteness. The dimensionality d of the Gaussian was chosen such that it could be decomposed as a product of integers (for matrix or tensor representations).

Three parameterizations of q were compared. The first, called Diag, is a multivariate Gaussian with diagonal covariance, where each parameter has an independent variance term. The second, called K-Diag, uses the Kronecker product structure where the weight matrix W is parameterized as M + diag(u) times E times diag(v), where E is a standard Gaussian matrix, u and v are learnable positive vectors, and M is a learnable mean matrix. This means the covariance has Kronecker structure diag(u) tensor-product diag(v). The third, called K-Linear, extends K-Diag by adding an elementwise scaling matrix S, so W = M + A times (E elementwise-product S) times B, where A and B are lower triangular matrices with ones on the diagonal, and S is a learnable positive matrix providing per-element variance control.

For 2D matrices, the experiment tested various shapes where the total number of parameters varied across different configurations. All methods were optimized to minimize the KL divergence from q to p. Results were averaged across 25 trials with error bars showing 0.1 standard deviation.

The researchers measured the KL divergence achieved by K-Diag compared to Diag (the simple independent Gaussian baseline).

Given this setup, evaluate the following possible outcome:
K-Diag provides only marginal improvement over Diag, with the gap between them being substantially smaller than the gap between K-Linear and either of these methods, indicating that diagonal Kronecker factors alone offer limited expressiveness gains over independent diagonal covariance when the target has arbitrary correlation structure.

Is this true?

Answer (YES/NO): NO